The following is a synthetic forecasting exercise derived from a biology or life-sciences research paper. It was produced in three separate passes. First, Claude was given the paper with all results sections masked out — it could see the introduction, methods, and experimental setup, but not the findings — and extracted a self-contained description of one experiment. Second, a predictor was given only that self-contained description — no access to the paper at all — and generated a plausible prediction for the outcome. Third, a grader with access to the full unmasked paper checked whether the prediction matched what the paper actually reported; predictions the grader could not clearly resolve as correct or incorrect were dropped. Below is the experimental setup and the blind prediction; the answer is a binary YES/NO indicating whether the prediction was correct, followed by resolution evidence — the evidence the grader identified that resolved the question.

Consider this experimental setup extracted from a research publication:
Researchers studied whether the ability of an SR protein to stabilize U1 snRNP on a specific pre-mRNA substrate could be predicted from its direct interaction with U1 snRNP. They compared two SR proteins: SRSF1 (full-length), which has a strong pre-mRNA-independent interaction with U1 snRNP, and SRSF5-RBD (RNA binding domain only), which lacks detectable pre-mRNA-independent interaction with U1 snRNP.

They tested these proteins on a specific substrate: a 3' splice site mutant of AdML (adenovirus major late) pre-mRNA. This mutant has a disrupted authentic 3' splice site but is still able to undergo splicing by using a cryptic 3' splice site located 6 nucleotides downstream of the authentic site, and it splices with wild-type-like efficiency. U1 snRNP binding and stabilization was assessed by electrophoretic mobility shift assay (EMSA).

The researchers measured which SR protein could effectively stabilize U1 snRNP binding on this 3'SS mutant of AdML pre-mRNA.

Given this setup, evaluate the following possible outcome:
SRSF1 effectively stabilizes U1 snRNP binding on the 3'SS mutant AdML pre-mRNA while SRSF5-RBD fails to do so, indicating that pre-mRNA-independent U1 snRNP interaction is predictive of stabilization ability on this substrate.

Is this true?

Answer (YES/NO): NO